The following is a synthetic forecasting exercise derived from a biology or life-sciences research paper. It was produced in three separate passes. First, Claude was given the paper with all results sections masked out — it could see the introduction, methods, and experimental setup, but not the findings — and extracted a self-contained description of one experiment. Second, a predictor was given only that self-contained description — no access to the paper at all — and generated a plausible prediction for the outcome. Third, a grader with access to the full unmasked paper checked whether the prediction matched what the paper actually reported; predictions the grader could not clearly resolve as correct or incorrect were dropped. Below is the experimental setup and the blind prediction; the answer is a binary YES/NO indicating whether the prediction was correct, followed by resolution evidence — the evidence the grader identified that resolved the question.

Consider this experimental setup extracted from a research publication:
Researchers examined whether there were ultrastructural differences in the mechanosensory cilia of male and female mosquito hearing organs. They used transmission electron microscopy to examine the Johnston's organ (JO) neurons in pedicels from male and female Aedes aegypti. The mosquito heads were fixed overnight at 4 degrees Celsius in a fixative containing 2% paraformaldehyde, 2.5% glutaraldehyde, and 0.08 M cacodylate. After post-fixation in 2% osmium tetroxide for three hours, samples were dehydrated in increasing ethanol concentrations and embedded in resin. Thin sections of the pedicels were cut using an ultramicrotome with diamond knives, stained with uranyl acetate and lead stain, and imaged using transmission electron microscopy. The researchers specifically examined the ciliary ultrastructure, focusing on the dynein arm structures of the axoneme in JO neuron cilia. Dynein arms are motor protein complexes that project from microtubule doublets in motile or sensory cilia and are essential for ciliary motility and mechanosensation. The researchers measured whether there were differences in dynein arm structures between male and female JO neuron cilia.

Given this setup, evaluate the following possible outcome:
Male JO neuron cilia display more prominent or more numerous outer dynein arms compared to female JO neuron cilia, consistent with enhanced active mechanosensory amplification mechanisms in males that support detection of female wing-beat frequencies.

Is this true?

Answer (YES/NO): NO